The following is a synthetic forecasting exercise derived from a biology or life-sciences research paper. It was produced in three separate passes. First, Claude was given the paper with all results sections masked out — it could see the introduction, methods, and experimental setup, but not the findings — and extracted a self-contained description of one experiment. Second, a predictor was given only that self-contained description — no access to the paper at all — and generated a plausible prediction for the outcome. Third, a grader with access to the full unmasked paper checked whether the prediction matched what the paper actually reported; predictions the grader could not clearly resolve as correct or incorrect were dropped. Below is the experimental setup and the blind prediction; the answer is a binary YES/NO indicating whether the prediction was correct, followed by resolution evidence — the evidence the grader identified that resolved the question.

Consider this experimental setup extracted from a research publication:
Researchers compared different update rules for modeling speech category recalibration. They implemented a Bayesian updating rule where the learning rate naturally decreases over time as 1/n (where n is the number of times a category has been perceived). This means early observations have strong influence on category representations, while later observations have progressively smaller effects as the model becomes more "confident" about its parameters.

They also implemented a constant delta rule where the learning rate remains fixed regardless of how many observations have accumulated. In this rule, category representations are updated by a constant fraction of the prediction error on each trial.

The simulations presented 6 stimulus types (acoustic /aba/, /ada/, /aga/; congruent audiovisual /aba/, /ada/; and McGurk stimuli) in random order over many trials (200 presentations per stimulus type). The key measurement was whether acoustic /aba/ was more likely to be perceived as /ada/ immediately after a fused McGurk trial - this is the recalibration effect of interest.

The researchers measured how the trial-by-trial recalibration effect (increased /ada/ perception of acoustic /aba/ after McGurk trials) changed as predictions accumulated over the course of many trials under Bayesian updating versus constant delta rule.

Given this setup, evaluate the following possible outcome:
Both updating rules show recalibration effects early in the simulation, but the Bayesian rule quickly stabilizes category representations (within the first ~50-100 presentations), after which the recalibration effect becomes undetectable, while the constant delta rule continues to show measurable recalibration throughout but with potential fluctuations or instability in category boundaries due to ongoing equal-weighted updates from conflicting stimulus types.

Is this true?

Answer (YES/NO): NO